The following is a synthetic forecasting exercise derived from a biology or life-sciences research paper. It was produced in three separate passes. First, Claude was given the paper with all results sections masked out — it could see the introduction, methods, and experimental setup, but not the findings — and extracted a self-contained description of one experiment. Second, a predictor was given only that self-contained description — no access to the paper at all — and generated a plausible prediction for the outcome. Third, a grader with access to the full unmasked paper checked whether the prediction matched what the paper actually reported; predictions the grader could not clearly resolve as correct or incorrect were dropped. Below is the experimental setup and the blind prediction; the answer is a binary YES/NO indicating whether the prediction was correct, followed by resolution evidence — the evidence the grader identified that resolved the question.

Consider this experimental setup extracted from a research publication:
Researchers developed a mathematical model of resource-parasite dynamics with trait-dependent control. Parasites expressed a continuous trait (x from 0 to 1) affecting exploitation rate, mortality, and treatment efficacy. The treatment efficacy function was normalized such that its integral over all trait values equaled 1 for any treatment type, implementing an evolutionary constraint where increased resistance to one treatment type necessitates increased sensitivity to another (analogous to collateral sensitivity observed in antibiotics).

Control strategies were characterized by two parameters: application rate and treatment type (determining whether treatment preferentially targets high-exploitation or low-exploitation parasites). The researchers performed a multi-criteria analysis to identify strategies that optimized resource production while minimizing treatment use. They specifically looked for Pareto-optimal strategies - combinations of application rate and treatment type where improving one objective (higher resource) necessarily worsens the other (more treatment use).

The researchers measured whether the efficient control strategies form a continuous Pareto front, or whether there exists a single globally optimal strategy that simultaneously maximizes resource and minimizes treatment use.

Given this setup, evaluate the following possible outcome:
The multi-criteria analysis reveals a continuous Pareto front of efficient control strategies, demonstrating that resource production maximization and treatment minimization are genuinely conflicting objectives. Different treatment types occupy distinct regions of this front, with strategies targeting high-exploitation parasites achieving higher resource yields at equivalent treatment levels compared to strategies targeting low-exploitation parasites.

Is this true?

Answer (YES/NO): NO